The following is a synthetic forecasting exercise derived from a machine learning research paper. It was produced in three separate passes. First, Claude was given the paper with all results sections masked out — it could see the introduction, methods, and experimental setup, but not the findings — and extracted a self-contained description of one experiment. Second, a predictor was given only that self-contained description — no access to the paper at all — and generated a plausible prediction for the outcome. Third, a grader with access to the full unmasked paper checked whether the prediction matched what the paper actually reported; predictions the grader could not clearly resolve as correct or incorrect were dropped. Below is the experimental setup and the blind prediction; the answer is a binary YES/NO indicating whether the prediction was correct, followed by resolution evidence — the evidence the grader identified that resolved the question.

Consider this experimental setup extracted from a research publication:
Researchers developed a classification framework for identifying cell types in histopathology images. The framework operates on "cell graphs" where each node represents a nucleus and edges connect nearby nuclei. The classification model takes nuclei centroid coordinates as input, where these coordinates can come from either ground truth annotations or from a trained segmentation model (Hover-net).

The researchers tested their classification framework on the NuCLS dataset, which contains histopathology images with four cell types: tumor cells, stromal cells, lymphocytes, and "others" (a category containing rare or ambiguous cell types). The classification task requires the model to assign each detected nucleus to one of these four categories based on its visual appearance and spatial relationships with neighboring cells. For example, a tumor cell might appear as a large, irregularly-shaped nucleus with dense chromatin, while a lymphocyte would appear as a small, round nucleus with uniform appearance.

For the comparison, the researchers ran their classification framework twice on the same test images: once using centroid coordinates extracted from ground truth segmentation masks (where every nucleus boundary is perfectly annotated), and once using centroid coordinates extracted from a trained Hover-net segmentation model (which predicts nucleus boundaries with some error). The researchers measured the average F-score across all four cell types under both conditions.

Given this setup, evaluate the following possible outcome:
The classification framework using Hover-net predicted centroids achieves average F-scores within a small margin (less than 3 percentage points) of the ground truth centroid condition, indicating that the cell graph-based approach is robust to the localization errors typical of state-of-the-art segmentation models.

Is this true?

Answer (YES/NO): NO